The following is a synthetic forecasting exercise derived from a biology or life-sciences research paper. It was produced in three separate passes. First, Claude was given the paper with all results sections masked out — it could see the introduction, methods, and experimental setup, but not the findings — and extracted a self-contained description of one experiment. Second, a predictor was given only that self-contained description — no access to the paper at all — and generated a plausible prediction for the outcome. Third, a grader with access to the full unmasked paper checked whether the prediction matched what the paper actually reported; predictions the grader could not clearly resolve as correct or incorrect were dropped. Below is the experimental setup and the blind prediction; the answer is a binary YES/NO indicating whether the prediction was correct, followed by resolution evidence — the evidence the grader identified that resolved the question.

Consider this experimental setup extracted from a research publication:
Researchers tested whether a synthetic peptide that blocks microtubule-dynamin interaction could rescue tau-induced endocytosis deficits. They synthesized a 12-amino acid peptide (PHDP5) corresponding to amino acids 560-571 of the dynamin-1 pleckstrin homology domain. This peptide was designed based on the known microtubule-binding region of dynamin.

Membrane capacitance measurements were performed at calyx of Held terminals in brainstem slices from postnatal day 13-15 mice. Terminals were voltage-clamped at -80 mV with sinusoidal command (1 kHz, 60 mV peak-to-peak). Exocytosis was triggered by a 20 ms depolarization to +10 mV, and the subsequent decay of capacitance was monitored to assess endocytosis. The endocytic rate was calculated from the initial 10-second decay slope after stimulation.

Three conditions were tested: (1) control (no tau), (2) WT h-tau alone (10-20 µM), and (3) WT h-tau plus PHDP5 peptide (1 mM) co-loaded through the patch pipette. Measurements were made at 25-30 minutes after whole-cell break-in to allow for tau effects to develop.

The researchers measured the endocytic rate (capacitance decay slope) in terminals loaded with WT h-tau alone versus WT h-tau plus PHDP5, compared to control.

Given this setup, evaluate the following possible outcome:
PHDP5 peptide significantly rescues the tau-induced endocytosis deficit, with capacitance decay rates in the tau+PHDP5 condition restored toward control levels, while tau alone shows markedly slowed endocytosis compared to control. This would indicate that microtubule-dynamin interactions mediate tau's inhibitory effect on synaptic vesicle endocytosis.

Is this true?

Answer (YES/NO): YES